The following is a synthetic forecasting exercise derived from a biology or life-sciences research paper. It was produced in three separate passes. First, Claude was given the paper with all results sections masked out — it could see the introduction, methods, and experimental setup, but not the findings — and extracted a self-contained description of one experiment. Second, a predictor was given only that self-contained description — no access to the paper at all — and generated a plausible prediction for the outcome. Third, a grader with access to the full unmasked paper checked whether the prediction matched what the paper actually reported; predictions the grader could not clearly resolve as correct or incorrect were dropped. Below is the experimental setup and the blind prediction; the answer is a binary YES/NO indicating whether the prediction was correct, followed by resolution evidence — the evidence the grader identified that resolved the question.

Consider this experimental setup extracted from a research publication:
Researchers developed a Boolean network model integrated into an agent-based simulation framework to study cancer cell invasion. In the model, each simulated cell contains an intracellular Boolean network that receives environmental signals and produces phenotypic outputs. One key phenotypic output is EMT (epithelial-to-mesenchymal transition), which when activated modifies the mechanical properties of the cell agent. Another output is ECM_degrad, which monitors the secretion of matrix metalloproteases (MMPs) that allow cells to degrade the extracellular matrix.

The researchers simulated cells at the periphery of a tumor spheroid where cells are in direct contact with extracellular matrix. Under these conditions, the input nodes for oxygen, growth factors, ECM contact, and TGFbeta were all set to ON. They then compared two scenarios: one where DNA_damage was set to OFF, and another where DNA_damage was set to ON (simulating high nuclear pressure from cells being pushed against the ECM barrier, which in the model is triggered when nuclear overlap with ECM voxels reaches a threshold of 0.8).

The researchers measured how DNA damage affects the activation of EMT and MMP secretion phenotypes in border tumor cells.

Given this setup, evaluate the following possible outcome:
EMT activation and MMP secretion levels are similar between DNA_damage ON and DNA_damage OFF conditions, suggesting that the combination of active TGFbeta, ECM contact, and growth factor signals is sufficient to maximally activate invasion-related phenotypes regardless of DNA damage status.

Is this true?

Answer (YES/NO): NO